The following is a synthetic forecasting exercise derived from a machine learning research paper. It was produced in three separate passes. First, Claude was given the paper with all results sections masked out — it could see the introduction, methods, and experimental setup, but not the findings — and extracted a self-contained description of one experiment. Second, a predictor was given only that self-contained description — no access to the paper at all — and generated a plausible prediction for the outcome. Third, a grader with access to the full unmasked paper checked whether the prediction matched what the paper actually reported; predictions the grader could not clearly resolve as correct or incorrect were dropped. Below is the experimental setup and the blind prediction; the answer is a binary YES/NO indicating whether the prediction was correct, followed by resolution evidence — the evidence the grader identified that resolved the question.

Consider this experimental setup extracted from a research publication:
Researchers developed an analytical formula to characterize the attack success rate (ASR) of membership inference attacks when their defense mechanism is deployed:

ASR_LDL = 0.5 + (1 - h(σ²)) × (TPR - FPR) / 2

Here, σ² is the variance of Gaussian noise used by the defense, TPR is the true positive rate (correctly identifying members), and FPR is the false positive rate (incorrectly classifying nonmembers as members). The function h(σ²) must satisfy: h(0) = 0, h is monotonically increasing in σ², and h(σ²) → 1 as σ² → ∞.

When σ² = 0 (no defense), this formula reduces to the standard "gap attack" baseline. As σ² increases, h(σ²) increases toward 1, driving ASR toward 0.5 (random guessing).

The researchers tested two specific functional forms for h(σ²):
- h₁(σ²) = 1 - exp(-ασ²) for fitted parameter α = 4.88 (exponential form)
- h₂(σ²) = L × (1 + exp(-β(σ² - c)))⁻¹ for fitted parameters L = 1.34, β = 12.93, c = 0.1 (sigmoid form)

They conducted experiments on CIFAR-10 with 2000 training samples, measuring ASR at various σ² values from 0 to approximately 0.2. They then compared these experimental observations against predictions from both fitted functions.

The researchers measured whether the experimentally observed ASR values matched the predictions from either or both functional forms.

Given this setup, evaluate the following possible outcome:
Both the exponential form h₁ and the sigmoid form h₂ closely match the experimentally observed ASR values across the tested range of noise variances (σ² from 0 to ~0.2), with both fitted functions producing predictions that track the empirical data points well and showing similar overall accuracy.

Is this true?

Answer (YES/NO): YES